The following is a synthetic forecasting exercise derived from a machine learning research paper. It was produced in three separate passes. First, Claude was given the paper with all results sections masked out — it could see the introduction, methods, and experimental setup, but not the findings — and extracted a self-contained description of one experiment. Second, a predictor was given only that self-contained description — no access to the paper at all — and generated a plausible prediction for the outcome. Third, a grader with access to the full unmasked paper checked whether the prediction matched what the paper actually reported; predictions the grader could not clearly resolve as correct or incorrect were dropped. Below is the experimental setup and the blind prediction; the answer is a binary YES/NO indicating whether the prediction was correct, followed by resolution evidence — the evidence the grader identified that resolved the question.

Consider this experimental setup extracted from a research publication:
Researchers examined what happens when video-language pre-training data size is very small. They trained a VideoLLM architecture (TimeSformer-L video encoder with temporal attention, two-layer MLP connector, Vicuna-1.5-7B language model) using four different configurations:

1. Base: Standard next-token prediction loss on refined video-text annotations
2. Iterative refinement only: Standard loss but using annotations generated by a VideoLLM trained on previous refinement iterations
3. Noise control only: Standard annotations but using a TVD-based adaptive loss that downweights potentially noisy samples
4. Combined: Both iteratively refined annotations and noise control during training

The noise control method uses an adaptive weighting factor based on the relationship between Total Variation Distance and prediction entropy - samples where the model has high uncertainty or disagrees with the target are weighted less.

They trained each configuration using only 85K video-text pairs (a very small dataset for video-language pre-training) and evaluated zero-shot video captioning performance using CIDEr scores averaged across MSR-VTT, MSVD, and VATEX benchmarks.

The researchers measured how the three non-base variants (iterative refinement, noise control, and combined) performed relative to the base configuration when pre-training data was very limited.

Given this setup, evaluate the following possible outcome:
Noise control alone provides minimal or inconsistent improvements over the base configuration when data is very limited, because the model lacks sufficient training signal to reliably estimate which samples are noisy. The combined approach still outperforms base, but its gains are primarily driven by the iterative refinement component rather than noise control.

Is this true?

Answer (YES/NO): NO